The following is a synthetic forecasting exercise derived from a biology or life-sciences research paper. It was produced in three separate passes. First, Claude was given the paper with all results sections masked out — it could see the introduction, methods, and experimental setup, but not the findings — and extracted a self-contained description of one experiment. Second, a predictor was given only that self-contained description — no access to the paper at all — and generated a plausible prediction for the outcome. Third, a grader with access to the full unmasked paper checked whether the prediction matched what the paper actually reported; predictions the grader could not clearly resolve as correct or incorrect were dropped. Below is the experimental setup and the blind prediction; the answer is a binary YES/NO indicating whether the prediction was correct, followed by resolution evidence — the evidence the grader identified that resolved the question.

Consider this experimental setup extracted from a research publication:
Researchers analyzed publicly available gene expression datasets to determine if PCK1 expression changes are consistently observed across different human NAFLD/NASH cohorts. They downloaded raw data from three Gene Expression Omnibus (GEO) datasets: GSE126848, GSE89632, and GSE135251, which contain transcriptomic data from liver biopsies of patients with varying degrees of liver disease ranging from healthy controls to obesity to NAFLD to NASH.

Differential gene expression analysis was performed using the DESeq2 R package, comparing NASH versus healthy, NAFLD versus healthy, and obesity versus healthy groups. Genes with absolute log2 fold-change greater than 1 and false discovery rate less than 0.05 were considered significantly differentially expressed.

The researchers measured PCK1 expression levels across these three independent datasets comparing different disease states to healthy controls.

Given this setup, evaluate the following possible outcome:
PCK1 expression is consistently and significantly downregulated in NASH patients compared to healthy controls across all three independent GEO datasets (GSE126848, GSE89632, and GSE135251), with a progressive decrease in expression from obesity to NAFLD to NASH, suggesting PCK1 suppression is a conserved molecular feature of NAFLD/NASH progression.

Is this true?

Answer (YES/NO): NO